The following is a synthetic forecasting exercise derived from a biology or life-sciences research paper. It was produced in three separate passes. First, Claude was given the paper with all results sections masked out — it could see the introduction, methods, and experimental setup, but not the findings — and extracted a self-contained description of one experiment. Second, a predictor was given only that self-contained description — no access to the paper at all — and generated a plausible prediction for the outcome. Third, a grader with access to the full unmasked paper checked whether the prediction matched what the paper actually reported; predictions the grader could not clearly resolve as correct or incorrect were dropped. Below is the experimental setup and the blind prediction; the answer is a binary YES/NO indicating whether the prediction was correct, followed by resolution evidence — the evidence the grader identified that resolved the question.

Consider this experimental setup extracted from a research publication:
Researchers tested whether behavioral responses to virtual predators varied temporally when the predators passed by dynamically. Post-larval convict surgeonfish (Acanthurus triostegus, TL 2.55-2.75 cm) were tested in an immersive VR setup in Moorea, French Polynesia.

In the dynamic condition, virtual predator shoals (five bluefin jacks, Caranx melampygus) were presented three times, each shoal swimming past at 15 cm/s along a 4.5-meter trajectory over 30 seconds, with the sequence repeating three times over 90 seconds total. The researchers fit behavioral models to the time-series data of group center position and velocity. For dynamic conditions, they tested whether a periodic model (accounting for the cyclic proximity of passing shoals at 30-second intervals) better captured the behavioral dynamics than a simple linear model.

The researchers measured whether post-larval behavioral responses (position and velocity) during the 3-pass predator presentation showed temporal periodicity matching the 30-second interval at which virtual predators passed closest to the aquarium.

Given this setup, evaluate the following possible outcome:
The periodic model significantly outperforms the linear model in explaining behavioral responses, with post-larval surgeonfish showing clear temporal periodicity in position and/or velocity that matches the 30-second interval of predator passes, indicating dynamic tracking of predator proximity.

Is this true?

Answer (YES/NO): YES